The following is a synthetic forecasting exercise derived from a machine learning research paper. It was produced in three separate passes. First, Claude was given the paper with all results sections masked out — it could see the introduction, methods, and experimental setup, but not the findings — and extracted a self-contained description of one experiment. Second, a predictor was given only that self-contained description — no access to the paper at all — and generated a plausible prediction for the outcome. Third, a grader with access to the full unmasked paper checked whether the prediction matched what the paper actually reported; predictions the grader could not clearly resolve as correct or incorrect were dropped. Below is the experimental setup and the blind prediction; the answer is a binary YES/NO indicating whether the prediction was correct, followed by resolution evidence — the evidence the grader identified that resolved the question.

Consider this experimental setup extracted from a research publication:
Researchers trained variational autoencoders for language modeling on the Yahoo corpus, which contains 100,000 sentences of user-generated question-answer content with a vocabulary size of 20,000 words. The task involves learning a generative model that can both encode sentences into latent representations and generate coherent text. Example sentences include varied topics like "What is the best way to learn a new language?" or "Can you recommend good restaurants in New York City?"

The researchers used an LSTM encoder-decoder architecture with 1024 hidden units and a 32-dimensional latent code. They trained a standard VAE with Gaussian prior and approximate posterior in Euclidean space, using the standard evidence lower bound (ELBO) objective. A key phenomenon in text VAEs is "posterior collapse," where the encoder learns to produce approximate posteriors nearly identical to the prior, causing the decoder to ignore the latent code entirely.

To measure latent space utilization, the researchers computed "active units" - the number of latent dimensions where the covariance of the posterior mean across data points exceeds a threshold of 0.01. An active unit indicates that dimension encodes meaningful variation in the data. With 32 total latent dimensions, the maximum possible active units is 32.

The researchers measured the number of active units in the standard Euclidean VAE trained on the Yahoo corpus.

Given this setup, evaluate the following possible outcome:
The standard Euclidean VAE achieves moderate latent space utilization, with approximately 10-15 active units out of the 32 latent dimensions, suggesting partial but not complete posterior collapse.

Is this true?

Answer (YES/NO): NO